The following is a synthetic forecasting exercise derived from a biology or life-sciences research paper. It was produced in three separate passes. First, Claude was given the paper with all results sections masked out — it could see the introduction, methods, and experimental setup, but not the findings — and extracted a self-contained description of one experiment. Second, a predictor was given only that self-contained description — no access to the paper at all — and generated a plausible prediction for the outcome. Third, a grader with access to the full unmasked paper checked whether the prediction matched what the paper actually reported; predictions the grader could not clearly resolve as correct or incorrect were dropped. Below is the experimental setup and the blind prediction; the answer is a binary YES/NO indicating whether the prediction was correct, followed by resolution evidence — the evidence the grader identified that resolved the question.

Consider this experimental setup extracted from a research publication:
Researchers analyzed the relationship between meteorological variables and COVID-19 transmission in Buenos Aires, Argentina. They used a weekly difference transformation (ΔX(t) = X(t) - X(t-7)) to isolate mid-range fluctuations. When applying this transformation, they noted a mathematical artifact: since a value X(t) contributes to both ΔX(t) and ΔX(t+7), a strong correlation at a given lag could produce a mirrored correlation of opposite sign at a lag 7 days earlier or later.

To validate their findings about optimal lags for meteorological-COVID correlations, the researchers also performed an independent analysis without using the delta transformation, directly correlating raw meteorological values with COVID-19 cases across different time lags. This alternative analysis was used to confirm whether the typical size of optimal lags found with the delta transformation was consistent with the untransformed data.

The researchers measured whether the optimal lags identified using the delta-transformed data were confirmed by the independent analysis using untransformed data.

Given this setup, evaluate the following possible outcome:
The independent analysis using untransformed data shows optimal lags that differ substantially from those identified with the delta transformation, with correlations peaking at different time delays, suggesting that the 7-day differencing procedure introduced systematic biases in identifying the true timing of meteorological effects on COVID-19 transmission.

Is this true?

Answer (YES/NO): NO